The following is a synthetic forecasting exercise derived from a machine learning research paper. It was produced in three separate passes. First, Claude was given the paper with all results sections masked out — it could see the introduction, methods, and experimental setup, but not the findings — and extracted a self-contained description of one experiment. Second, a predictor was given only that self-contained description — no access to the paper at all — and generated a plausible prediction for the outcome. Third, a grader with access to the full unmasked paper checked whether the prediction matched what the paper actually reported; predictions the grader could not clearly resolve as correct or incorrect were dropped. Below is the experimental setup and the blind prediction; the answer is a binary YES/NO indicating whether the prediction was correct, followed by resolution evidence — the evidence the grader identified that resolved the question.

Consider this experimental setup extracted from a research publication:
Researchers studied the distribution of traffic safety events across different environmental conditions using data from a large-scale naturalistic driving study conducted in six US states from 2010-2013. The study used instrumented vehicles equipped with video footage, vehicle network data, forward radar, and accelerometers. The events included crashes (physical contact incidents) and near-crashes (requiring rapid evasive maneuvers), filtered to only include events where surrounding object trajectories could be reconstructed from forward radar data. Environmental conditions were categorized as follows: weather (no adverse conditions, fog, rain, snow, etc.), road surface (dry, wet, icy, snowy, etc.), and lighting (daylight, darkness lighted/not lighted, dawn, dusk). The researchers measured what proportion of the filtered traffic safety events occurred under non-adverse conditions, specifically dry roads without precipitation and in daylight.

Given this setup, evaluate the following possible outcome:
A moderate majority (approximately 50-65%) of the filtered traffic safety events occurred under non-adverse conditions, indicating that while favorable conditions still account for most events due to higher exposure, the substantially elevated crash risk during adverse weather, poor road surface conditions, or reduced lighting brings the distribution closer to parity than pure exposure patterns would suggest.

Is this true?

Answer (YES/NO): NO